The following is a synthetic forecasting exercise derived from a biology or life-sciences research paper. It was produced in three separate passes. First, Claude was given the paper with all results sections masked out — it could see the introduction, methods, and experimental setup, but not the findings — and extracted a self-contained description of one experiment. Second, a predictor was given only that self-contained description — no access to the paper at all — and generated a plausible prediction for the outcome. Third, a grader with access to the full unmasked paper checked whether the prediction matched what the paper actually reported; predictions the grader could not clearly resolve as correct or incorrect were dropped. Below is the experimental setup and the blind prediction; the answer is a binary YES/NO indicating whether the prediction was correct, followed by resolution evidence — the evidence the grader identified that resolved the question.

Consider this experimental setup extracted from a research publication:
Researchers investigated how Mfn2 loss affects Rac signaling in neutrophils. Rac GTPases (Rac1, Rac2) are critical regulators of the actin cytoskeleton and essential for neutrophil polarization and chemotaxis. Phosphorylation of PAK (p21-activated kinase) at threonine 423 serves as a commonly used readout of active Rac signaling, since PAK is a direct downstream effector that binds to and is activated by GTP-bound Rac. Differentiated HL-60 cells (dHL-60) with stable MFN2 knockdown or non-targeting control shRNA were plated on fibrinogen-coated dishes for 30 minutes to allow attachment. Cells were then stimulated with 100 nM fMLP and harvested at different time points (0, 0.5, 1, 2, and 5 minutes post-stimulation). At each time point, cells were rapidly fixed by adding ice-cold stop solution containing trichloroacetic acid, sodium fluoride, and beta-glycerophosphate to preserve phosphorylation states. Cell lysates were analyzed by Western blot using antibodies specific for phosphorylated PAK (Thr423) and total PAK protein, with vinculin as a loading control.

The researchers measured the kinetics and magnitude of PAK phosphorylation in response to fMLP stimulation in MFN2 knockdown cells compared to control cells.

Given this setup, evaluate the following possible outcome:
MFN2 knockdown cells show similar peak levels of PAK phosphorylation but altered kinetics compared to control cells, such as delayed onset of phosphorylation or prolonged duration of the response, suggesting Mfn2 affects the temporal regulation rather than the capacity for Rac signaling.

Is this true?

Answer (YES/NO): NO